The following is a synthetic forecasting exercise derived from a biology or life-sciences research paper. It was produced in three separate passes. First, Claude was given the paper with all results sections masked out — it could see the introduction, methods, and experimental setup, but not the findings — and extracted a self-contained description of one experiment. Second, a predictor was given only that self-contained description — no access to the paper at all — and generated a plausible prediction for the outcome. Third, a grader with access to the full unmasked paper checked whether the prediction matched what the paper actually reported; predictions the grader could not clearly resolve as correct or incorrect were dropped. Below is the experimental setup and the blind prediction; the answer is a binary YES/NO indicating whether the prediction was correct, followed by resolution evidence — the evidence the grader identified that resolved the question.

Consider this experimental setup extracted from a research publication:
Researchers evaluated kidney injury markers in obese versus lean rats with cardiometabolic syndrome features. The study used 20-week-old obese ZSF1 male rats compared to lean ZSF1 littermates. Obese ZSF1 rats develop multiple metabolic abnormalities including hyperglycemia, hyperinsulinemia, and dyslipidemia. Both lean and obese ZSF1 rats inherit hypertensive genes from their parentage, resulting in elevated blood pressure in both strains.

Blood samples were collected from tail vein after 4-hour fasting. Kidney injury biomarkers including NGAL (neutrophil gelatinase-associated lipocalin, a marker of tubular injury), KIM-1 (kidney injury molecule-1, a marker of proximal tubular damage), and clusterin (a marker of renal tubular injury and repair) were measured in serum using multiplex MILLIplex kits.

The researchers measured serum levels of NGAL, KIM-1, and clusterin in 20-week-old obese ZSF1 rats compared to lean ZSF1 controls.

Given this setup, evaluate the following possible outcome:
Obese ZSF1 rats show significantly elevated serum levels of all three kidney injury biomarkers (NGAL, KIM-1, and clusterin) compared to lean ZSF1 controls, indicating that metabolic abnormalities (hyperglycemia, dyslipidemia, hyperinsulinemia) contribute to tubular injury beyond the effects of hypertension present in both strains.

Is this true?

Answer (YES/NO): YES